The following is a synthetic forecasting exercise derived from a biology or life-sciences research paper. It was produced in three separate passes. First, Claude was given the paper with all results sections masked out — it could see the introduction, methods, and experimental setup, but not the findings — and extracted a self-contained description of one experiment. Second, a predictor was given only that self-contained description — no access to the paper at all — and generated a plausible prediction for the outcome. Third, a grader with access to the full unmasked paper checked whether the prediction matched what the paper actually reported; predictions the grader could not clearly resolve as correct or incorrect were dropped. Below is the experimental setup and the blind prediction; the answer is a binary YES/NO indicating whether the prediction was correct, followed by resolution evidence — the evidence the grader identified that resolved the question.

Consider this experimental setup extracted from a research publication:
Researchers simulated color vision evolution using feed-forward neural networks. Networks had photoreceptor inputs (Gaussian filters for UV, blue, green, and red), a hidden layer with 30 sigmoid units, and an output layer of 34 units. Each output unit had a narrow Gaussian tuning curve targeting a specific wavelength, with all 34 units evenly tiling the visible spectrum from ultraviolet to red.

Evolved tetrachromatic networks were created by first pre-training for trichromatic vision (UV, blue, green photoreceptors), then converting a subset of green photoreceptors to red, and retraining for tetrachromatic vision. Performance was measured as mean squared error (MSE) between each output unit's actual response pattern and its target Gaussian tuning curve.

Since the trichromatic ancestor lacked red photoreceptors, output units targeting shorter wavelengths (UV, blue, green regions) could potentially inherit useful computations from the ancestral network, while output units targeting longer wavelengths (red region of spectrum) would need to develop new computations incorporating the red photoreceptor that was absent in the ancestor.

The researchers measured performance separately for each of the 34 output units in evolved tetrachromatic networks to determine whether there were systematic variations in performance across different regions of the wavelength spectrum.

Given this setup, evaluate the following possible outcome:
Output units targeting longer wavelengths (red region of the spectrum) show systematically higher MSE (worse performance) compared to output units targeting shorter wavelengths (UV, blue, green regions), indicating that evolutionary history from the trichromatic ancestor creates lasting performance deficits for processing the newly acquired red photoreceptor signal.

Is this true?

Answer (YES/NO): NO